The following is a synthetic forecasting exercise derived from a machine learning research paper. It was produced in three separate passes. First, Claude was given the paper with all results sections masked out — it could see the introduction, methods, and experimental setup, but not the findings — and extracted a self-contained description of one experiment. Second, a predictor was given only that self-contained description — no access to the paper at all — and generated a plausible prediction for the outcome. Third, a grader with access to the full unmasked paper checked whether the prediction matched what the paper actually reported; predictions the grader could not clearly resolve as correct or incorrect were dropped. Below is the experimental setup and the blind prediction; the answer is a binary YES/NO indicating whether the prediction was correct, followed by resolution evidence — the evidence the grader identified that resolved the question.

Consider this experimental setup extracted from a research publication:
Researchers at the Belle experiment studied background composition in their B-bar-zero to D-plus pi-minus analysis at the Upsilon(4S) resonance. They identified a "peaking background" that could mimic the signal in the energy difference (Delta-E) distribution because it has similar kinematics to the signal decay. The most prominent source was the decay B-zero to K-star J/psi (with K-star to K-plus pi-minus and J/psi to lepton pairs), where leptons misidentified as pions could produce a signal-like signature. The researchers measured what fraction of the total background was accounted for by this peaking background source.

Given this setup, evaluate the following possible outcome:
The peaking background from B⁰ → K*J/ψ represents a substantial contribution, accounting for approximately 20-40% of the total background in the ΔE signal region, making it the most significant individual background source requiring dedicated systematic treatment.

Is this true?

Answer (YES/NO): NO